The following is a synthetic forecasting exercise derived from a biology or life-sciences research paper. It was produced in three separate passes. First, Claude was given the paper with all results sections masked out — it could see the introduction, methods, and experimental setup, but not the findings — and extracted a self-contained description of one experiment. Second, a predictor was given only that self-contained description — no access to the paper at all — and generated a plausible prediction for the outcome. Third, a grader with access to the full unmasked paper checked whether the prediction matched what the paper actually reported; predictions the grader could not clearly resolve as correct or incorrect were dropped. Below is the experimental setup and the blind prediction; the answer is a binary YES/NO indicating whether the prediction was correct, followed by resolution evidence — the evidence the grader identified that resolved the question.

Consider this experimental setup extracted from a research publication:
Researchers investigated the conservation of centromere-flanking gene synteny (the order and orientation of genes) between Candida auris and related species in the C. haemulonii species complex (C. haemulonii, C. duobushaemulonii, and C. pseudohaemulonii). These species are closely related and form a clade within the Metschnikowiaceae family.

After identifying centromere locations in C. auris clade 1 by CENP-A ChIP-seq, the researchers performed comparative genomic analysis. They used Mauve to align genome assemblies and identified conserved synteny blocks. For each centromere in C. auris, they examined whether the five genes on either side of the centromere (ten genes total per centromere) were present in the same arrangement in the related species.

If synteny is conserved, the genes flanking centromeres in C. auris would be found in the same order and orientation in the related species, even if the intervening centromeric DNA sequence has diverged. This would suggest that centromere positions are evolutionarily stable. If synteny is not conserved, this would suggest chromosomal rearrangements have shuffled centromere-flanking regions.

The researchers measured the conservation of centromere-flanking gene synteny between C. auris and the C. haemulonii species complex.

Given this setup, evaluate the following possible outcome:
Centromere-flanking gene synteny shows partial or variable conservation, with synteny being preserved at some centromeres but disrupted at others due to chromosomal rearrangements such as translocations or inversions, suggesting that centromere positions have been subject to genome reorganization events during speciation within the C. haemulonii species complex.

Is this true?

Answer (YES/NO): NO